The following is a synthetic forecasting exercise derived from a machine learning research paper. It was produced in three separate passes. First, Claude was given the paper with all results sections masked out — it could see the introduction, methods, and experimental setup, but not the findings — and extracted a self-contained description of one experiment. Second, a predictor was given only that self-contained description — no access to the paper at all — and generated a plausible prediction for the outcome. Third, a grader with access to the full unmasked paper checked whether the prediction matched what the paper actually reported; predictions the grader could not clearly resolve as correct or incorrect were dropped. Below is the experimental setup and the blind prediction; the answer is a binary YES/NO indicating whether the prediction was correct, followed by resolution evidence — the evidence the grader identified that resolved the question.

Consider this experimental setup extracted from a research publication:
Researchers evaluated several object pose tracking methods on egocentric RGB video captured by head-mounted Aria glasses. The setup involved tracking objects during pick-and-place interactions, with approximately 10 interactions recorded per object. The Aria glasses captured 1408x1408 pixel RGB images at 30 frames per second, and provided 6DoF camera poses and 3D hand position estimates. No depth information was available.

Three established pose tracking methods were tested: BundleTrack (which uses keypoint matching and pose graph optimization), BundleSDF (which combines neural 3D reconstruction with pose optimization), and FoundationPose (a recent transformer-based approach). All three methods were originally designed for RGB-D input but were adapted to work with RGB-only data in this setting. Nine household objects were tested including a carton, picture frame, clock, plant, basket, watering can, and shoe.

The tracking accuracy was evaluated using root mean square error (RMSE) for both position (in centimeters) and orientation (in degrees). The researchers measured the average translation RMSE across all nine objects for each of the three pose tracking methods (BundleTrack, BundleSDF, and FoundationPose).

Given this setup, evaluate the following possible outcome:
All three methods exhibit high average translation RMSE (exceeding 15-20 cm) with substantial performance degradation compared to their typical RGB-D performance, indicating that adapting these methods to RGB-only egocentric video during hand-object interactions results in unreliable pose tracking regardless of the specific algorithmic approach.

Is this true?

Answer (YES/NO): NO